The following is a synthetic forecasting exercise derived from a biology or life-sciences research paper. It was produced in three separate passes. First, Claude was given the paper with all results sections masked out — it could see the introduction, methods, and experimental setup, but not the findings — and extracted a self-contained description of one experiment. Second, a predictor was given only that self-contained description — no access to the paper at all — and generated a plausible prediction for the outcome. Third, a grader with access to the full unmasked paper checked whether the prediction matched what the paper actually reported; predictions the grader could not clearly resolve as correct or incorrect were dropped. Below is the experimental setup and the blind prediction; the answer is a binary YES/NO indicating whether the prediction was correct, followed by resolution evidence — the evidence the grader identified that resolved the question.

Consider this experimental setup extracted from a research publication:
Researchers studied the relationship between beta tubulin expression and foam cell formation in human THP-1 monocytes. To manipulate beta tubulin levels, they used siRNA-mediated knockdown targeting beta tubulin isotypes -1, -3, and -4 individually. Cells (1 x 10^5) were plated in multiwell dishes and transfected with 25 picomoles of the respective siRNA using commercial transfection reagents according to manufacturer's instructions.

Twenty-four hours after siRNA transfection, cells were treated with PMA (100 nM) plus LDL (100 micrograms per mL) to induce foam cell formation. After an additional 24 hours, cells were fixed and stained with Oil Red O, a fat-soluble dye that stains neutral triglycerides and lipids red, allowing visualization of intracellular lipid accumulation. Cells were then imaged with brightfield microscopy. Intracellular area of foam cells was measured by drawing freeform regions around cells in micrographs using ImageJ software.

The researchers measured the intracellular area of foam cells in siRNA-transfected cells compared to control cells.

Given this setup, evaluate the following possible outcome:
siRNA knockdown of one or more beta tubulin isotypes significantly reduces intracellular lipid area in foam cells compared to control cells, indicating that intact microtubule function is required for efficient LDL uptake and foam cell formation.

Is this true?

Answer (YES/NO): NO